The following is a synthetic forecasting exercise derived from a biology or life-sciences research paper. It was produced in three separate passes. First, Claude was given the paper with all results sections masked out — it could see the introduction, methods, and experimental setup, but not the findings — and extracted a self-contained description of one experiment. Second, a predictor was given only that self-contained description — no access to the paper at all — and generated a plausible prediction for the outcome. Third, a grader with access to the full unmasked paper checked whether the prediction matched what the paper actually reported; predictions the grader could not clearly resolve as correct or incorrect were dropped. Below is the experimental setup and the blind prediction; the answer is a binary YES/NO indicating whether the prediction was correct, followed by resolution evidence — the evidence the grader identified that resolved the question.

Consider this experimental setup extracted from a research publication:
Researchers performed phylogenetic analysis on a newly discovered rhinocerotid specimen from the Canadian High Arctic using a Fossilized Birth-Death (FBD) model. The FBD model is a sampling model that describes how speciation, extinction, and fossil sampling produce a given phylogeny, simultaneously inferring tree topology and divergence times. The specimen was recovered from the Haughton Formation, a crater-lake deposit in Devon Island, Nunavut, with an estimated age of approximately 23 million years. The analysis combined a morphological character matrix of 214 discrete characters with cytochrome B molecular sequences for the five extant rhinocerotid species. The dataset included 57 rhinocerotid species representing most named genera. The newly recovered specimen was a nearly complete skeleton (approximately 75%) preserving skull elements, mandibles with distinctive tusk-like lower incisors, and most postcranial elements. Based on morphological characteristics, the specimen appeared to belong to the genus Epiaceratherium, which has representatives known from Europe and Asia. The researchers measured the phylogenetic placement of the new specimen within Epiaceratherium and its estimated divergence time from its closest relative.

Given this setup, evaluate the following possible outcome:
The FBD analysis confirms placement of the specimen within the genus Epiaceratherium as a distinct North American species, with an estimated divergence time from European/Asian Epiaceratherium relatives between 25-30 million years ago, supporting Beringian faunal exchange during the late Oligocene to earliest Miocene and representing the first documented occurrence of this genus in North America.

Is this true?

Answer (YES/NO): NO